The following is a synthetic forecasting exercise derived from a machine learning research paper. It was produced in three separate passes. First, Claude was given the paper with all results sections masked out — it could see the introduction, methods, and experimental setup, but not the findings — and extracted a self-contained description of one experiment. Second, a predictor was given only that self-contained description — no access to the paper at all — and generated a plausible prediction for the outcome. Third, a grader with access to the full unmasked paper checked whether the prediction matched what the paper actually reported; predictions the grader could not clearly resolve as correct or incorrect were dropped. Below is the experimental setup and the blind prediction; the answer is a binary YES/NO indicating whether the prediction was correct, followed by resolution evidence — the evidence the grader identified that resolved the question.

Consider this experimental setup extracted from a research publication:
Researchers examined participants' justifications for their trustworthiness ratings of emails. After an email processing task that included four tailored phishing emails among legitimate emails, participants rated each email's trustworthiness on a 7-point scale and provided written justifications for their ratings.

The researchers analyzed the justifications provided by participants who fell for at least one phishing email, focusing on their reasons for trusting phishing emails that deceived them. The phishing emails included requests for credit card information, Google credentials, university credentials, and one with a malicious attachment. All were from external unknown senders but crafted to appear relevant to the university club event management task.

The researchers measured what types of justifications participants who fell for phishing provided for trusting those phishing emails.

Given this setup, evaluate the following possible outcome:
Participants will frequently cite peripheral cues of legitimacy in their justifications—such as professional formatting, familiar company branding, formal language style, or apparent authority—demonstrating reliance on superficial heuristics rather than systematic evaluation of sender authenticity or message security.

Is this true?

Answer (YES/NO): NO